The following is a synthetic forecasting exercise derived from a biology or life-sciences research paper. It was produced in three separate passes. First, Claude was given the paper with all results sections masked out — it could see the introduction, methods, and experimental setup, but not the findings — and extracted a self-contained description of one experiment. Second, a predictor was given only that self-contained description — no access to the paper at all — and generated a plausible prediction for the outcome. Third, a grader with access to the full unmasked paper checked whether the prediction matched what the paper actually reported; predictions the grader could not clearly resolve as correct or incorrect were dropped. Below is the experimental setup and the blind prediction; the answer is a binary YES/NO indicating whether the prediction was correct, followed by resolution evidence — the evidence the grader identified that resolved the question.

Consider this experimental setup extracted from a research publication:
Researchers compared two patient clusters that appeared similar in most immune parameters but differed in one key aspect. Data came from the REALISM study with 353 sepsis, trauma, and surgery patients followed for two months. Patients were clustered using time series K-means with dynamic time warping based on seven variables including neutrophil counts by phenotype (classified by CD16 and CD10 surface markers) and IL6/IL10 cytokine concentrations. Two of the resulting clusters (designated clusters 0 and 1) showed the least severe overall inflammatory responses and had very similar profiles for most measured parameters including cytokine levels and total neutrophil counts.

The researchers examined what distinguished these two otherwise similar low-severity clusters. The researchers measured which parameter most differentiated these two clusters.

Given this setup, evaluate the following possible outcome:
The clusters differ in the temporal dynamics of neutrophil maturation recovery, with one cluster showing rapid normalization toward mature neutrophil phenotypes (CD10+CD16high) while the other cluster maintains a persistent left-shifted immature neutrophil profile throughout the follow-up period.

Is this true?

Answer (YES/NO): NO